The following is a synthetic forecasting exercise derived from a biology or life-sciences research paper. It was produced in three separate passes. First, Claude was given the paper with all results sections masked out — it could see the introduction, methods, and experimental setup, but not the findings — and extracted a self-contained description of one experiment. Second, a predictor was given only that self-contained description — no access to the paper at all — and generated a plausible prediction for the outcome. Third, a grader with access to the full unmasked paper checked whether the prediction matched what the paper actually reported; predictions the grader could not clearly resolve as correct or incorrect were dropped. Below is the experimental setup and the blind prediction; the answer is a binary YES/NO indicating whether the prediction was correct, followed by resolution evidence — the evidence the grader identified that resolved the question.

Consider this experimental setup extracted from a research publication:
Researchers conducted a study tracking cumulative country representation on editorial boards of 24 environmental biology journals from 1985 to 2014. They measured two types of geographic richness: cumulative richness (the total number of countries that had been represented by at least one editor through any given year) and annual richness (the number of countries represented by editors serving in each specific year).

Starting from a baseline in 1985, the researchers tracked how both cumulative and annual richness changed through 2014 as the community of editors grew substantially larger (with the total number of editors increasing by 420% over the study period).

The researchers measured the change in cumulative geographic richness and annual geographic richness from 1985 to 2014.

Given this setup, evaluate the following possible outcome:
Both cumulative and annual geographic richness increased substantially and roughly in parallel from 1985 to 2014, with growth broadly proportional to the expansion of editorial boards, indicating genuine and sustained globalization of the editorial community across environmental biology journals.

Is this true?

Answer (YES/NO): NO